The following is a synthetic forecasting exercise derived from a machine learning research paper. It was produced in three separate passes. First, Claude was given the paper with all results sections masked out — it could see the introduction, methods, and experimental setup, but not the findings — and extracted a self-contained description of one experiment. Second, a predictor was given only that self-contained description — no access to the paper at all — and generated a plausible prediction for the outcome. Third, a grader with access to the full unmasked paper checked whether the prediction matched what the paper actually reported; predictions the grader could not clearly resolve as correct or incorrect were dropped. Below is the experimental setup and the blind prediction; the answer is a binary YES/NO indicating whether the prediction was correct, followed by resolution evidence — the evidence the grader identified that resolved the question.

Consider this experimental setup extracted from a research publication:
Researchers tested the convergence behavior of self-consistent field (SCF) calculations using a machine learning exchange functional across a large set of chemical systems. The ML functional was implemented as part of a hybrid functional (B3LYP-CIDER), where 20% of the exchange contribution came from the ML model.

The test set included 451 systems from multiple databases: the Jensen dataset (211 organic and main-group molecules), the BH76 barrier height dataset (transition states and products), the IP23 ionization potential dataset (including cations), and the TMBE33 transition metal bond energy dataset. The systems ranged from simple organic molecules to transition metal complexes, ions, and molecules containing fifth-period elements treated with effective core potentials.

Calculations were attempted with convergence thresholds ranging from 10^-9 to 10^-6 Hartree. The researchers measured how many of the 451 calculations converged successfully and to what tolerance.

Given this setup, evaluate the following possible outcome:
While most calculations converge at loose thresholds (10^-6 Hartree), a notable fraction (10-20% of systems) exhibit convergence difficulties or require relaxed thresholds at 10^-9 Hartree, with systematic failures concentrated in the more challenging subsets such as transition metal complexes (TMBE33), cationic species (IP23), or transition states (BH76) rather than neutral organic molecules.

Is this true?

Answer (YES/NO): NO